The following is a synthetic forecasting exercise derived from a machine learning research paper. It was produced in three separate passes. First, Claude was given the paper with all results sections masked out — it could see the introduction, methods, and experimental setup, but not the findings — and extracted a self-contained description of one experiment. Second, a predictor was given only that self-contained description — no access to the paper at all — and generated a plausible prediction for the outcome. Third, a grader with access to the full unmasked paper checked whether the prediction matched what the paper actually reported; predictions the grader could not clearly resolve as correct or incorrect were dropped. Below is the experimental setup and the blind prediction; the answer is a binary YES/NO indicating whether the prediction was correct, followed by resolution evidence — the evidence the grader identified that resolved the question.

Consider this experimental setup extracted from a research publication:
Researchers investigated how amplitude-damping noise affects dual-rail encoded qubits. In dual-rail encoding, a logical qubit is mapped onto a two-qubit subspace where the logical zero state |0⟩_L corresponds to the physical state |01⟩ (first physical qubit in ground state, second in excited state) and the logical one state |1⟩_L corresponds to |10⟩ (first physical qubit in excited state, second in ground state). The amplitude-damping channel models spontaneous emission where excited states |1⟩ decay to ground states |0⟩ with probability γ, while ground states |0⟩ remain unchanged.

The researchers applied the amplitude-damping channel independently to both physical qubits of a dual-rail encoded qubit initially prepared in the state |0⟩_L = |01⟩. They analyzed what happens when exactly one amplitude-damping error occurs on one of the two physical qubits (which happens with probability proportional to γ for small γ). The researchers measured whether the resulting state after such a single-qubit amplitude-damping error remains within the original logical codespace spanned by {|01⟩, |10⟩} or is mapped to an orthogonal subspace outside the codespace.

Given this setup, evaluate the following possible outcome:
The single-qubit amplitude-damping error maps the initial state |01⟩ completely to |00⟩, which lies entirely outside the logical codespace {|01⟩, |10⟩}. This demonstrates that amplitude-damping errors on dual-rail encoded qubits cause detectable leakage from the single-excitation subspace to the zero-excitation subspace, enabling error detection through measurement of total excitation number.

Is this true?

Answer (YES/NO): YES